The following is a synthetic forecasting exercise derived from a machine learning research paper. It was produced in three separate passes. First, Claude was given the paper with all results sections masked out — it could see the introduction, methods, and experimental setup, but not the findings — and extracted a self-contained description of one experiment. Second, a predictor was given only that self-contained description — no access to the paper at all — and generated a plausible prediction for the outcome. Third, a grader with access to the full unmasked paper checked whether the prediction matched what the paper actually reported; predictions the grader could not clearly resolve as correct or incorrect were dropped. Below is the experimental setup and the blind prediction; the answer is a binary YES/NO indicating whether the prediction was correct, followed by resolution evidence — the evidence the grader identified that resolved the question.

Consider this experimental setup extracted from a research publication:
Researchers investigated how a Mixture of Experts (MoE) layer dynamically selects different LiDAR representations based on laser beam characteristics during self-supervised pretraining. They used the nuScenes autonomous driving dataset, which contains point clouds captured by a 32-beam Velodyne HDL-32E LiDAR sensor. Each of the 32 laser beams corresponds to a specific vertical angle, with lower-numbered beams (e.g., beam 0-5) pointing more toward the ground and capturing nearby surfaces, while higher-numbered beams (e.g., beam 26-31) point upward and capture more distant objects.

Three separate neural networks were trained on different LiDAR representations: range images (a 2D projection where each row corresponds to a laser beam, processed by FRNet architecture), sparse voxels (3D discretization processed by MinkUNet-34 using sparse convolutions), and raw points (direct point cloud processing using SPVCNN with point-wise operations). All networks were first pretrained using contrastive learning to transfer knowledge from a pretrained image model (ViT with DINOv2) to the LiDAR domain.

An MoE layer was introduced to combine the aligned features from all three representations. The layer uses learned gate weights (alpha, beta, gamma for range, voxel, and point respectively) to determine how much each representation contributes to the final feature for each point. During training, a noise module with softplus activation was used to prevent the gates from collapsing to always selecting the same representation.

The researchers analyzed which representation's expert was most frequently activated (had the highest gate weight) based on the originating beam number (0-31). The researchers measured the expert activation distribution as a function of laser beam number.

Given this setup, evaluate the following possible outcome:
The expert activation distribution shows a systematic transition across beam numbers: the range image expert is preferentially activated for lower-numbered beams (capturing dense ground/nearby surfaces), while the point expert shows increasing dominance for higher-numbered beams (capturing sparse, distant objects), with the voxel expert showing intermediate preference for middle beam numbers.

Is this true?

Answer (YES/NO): NO